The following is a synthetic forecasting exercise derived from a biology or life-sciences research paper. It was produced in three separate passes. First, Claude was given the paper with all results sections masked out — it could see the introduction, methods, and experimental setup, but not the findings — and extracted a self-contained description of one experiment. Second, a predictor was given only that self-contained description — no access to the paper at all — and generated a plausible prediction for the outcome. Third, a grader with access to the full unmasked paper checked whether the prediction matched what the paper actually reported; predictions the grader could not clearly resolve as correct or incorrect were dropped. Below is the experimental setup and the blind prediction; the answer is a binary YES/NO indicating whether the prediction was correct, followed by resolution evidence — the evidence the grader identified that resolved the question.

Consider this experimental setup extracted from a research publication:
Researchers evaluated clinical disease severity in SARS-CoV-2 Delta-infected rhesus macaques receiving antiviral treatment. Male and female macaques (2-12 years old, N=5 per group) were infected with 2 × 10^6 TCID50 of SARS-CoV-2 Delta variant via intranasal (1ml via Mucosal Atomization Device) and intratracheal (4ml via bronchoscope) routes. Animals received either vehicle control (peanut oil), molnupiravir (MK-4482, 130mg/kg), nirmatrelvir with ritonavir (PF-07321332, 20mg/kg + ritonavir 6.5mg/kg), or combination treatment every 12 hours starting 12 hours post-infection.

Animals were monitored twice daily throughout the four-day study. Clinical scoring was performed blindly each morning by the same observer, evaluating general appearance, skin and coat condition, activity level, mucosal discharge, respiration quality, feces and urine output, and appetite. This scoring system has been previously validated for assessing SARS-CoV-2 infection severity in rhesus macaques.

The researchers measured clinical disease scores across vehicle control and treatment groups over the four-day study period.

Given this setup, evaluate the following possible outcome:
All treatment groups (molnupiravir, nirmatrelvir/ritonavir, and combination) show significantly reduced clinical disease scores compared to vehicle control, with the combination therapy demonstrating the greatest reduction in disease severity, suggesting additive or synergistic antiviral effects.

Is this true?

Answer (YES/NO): NO